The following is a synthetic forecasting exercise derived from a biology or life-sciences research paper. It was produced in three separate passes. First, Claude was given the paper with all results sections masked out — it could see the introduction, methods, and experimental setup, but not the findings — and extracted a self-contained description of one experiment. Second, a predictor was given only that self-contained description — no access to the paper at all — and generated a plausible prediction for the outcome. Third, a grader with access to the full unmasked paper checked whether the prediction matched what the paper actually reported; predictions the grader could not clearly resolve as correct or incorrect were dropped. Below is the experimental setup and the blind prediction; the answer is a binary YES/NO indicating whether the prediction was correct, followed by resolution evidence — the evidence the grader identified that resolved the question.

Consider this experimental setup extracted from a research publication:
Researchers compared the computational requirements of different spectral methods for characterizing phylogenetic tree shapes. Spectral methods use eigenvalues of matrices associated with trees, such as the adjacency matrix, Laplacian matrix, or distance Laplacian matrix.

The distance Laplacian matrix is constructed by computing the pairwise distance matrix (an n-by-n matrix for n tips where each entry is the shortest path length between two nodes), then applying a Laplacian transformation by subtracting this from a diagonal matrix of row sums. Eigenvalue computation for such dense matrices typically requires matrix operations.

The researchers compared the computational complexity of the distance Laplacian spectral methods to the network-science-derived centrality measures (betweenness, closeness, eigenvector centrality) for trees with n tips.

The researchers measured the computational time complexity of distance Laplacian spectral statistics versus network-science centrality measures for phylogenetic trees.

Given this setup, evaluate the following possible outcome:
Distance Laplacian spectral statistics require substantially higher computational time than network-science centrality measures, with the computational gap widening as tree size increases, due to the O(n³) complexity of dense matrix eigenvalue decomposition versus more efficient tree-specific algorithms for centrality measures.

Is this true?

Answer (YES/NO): YES